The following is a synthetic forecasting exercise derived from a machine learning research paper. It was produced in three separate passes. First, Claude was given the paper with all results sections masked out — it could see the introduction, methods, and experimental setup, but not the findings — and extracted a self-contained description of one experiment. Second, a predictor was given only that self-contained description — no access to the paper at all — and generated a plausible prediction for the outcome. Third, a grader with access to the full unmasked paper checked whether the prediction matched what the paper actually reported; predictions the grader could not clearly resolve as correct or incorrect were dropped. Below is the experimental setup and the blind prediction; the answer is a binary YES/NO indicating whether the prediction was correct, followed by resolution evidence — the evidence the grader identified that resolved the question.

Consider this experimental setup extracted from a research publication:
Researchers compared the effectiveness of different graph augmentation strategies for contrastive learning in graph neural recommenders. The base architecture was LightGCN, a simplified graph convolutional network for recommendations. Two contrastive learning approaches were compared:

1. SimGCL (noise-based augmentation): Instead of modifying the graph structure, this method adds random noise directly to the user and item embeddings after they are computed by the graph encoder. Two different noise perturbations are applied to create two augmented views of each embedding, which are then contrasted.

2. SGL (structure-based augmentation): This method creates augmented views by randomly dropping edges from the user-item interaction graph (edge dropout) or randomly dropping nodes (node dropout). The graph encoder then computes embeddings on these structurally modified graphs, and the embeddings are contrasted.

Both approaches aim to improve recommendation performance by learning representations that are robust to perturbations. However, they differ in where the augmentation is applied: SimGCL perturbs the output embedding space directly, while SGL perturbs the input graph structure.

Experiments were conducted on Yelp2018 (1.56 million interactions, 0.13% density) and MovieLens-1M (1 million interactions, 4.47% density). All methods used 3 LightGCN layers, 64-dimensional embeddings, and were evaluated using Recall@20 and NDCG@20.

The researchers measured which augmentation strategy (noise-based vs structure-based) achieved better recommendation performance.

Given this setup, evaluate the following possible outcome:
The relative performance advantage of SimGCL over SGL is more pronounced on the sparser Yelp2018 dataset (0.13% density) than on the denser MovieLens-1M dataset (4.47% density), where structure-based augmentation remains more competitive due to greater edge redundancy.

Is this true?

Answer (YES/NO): YES